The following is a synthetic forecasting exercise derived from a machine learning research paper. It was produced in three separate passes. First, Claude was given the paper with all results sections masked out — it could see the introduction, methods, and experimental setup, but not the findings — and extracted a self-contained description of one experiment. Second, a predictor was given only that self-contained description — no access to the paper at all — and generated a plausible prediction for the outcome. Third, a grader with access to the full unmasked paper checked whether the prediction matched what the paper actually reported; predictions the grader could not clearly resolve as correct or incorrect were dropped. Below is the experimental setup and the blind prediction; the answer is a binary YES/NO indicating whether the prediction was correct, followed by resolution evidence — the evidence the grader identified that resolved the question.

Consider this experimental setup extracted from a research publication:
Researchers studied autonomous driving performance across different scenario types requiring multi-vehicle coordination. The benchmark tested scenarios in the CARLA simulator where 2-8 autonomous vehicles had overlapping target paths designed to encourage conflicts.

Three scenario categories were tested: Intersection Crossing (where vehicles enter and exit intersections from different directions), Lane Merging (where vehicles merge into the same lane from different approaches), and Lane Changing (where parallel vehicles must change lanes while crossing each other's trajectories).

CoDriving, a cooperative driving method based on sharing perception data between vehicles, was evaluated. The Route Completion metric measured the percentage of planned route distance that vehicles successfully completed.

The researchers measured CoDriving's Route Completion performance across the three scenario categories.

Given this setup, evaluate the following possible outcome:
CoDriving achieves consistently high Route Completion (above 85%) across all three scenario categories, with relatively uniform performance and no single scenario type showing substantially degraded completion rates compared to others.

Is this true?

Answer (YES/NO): NO